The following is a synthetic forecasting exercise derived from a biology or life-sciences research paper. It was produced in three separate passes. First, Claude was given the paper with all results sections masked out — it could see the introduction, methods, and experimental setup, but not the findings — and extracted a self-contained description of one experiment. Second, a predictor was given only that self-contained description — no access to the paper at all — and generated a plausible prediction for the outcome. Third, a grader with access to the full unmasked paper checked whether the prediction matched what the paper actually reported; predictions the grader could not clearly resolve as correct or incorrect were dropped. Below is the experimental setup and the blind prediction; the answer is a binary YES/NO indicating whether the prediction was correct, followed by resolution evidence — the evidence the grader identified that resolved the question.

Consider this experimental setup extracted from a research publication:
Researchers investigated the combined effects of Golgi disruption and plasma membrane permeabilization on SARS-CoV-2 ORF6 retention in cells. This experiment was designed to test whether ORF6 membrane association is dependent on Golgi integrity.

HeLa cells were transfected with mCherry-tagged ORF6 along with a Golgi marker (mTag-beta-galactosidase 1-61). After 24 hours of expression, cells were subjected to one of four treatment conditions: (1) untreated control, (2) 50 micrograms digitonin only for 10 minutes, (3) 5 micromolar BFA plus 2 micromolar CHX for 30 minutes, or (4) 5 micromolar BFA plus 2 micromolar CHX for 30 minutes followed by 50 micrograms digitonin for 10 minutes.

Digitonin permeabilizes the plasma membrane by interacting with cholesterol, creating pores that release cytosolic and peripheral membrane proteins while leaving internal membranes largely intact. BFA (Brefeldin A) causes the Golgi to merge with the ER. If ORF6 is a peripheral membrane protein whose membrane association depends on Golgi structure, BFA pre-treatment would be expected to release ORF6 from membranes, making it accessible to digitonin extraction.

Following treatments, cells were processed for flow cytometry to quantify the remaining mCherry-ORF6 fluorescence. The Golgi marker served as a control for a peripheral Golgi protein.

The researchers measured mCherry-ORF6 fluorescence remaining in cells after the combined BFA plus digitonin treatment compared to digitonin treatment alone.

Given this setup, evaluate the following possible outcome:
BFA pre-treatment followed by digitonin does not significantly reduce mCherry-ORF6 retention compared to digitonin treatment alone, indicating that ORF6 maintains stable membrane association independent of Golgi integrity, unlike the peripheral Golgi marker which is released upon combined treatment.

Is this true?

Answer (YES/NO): NO